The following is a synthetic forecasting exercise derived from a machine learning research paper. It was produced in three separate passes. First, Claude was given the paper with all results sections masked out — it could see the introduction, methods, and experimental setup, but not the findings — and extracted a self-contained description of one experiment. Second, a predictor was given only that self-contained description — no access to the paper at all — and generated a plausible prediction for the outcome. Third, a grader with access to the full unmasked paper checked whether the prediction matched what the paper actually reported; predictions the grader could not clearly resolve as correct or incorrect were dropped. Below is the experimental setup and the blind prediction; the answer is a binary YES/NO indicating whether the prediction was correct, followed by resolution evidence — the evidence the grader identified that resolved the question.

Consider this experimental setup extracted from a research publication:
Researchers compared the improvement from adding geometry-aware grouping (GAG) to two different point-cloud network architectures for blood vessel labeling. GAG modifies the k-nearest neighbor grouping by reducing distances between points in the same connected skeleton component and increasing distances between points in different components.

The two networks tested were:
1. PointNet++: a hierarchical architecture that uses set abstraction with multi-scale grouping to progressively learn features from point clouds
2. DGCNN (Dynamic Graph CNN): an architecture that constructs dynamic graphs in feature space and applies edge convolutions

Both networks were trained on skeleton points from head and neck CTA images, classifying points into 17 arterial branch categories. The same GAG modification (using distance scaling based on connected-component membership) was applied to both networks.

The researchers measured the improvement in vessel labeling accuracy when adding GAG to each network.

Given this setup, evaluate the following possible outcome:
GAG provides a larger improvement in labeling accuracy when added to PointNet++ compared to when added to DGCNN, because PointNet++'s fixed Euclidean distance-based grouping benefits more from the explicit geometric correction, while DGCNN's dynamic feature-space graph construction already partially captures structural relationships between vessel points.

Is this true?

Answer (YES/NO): YES